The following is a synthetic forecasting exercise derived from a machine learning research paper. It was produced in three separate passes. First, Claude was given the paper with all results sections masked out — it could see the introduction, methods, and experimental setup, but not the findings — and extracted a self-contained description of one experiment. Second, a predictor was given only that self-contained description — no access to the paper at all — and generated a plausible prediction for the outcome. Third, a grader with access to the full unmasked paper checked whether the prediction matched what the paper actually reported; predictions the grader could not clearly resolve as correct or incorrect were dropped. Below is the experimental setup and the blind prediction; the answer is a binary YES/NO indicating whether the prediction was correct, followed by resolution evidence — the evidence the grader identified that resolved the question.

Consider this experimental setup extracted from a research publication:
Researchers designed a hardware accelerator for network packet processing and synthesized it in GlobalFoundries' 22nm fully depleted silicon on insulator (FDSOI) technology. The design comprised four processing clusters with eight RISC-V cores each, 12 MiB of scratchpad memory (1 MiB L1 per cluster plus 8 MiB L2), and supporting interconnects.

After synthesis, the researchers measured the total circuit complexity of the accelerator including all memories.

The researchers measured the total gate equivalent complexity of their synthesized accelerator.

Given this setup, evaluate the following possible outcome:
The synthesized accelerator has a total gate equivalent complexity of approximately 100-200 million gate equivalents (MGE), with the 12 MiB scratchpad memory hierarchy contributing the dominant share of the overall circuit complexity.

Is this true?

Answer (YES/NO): YES